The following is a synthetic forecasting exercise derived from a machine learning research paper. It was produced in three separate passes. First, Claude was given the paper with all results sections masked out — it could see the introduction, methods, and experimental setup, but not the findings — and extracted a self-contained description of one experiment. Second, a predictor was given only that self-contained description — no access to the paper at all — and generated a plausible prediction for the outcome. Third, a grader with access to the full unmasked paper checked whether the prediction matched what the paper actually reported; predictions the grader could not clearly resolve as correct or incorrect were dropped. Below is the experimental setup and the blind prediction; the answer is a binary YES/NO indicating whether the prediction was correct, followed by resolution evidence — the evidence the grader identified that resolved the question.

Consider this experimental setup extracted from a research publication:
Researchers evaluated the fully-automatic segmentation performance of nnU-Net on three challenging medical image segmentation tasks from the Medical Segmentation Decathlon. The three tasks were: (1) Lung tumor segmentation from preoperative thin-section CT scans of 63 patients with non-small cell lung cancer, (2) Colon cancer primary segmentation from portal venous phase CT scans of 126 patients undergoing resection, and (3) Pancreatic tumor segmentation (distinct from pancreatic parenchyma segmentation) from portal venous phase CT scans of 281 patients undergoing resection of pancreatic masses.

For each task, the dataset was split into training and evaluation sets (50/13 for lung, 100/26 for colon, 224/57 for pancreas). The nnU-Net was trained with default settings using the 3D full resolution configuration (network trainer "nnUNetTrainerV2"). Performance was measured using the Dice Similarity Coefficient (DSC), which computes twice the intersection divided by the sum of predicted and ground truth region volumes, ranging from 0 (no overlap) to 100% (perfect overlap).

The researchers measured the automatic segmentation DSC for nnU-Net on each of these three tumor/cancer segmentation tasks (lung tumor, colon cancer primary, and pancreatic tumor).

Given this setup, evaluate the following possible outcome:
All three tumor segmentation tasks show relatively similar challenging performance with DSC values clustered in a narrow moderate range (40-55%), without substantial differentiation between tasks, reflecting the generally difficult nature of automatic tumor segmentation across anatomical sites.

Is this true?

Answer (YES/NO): NO